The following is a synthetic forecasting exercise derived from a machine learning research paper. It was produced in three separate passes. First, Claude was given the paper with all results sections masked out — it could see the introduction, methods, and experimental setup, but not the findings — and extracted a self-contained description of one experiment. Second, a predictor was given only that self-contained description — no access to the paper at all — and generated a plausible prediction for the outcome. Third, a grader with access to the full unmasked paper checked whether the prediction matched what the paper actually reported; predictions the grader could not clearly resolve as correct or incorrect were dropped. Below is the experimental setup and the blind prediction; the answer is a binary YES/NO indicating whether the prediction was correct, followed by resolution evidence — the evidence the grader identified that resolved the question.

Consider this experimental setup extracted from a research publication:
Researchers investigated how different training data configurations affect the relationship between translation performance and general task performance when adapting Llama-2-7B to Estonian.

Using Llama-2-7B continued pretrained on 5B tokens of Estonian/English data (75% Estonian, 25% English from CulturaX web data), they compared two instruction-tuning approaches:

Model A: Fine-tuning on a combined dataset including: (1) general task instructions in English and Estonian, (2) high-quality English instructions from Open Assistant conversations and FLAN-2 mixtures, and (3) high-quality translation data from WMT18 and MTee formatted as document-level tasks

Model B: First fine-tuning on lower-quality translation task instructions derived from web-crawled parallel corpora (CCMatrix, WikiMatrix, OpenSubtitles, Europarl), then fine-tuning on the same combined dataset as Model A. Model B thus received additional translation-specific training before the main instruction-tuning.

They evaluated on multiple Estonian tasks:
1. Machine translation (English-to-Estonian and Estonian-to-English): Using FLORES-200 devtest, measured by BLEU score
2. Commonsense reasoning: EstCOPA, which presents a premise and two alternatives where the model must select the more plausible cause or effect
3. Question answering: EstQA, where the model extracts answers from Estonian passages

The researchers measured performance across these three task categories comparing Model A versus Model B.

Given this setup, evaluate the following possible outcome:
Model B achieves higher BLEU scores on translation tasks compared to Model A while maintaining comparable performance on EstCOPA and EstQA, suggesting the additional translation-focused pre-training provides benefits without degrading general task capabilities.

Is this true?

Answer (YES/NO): NO